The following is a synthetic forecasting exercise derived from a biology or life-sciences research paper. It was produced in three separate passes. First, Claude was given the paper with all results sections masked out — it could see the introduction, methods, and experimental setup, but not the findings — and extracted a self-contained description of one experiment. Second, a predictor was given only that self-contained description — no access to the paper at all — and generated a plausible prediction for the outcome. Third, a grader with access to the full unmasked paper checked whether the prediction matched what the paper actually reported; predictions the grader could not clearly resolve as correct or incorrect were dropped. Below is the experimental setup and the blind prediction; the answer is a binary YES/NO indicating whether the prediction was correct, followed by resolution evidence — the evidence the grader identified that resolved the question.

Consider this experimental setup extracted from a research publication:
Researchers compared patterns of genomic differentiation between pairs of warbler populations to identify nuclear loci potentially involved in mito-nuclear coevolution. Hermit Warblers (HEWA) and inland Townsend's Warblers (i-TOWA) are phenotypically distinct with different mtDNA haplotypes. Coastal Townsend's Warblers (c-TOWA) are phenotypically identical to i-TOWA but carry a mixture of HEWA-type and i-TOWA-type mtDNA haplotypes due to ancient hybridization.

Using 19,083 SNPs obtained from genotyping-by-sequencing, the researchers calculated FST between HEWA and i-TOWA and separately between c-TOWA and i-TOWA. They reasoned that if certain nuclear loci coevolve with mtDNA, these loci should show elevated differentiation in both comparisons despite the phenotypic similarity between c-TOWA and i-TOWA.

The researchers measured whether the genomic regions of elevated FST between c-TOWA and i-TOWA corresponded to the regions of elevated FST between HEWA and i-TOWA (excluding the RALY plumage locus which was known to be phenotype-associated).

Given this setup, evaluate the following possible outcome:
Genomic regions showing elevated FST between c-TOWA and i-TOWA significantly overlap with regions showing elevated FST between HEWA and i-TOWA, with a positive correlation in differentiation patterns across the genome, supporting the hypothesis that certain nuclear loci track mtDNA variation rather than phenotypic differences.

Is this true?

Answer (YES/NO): YES